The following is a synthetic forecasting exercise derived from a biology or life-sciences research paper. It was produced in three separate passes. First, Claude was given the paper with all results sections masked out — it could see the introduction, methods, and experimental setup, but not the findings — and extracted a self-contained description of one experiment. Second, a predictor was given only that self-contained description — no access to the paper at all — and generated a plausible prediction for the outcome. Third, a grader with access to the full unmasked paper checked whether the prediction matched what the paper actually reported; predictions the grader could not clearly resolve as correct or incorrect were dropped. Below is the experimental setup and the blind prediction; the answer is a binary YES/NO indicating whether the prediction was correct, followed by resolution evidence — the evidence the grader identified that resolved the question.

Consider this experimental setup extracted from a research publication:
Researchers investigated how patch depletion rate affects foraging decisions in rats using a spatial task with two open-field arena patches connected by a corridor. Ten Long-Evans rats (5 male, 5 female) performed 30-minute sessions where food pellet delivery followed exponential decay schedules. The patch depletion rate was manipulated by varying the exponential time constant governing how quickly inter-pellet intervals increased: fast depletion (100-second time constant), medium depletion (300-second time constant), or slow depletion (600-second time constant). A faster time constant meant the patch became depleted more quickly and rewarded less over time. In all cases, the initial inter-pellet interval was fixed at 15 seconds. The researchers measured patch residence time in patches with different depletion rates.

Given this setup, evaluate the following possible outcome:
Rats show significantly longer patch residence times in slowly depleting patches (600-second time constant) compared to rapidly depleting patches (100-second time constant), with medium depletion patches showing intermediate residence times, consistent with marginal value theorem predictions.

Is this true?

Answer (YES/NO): YES